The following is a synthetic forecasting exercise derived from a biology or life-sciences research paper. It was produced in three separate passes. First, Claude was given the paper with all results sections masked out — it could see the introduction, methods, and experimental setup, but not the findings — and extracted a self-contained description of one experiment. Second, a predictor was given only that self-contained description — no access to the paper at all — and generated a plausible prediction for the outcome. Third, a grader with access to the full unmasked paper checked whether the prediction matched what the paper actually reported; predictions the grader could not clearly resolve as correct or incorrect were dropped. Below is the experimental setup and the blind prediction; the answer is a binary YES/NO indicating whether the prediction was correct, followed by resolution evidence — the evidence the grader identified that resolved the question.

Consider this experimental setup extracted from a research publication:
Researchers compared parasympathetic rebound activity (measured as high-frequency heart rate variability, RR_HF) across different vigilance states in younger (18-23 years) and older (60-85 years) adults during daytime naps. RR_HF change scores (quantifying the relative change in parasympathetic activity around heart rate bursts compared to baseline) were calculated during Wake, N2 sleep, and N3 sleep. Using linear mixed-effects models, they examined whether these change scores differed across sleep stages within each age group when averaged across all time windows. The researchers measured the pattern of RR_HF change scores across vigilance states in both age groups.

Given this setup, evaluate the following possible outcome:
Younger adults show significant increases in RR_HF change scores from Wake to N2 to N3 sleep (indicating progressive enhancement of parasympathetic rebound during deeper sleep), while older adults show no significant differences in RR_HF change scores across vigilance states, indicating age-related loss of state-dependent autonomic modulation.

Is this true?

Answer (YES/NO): NO